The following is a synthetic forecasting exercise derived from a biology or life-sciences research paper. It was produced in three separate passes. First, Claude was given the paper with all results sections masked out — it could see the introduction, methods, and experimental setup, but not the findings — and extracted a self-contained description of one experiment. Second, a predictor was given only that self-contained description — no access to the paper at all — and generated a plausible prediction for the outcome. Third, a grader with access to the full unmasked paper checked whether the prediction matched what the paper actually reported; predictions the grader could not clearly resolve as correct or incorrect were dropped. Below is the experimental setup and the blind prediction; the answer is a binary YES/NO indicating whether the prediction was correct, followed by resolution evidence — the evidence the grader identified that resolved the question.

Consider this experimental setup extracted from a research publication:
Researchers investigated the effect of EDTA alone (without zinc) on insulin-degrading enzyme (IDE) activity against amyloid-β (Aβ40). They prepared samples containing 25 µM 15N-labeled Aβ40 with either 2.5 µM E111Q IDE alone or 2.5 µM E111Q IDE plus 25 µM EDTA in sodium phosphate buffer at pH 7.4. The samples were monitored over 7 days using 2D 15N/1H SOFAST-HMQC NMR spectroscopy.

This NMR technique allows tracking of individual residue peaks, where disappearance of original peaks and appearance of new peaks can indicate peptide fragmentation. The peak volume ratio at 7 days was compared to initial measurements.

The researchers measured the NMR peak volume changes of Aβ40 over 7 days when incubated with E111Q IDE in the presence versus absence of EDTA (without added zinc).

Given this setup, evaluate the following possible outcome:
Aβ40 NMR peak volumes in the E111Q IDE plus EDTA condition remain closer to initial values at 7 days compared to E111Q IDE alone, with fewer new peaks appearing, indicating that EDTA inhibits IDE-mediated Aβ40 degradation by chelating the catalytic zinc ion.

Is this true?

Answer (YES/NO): NO